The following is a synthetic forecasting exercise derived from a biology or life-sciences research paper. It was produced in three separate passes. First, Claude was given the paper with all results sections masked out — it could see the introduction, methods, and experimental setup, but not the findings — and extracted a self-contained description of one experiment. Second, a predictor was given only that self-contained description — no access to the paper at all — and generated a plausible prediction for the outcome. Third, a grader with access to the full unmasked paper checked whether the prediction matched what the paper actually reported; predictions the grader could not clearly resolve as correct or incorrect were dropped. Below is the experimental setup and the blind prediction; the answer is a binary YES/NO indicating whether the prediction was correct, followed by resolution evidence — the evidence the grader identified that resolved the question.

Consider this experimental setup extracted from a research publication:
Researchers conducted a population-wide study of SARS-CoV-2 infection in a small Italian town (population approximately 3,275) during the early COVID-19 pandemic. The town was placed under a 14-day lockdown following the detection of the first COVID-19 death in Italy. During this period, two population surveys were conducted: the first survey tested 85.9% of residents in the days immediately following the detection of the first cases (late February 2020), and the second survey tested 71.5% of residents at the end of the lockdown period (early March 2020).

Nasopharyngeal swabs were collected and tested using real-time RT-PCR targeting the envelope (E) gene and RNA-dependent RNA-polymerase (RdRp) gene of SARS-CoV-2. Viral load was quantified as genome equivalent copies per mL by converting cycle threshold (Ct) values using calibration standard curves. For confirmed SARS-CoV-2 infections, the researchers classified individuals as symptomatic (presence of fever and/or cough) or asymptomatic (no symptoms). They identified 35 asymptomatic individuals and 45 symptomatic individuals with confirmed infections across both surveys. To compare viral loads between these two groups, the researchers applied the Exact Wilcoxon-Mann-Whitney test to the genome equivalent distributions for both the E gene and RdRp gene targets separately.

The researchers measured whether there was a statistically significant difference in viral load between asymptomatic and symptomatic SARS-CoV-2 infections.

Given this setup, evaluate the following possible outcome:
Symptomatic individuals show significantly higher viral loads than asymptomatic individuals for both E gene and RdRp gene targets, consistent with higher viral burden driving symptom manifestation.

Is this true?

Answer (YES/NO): NO